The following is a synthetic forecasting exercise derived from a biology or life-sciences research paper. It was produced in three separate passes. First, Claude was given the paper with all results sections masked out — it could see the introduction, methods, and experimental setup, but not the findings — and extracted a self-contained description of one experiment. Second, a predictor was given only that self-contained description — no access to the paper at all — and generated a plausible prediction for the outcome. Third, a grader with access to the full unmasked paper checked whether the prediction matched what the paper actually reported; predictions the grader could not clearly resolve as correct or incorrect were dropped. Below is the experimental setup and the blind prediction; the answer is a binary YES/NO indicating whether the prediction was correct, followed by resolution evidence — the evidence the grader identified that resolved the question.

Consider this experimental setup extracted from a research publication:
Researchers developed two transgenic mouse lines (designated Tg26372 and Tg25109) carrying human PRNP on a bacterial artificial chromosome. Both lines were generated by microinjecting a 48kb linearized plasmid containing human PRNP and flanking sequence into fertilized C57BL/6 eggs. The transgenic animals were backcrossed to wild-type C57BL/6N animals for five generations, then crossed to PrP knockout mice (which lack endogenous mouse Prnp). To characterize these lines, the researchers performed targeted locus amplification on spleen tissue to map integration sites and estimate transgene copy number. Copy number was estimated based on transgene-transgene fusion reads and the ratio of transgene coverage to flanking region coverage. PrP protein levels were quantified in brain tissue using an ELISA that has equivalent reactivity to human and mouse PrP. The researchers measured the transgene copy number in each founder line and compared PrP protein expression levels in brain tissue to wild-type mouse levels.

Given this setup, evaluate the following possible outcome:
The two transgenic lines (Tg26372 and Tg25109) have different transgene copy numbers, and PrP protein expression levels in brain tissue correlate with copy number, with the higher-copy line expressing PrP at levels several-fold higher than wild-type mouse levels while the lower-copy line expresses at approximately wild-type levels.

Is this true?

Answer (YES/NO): YES